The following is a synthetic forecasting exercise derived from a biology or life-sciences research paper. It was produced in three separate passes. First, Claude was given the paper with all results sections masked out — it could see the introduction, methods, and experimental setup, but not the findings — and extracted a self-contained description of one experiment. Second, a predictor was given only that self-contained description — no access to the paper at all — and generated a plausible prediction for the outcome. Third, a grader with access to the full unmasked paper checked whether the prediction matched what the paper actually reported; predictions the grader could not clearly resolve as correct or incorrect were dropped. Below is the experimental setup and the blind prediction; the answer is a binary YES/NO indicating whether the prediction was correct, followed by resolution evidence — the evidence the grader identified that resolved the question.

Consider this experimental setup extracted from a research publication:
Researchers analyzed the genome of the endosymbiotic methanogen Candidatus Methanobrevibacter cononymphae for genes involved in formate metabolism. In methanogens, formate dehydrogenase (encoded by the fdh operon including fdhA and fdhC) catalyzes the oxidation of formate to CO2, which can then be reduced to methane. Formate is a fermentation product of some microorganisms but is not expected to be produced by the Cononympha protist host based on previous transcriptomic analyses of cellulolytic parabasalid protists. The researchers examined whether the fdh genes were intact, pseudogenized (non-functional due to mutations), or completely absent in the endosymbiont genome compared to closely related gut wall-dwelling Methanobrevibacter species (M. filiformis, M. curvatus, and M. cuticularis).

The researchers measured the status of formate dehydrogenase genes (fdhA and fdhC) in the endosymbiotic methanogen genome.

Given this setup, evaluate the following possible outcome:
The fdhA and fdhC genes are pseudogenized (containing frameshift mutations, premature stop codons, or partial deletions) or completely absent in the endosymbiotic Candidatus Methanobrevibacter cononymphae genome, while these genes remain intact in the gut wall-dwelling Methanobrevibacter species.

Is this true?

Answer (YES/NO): YES